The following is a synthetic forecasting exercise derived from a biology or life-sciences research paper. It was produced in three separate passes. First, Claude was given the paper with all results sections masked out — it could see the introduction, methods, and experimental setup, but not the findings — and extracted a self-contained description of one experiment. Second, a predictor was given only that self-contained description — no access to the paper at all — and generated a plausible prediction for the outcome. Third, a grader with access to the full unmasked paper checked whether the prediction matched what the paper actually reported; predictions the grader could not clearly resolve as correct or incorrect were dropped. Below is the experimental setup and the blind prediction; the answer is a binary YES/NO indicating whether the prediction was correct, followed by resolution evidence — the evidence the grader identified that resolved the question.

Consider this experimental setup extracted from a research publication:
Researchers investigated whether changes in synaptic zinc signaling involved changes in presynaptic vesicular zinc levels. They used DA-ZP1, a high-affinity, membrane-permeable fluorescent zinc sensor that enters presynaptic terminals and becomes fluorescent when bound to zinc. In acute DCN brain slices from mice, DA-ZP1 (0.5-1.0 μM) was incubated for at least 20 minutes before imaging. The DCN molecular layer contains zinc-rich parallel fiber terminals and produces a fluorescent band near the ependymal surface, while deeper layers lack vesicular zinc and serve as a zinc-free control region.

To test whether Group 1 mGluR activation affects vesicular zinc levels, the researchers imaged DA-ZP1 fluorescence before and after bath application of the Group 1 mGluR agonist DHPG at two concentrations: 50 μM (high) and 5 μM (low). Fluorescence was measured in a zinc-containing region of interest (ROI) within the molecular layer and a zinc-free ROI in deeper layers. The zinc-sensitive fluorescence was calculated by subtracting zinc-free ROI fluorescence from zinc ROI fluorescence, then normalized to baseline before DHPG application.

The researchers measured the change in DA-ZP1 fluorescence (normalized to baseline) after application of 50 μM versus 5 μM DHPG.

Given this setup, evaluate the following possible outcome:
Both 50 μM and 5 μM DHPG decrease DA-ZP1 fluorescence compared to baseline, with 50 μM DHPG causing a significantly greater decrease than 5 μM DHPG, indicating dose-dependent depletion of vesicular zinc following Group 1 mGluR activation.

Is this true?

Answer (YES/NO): NO